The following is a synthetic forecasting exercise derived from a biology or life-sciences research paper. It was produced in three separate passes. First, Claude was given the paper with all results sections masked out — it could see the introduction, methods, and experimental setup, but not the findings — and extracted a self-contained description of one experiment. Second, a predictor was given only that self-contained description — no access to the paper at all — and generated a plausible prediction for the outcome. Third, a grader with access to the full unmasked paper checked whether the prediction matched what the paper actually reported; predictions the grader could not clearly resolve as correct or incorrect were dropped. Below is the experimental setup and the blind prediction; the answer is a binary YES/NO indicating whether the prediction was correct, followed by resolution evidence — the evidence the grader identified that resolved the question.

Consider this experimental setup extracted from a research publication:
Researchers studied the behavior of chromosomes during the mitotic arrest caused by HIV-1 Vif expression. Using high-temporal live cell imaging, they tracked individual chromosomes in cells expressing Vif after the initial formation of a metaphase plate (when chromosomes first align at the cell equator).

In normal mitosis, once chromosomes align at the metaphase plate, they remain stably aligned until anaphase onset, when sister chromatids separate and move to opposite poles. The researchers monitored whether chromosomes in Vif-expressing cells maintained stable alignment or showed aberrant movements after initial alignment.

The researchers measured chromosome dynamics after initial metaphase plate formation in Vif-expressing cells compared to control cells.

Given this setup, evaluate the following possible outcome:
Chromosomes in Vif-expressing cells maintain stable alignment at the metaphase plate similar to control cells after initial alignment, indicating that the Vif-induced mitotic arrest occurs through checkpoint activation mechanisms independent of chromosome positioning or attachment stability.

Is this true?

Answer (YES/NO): NO